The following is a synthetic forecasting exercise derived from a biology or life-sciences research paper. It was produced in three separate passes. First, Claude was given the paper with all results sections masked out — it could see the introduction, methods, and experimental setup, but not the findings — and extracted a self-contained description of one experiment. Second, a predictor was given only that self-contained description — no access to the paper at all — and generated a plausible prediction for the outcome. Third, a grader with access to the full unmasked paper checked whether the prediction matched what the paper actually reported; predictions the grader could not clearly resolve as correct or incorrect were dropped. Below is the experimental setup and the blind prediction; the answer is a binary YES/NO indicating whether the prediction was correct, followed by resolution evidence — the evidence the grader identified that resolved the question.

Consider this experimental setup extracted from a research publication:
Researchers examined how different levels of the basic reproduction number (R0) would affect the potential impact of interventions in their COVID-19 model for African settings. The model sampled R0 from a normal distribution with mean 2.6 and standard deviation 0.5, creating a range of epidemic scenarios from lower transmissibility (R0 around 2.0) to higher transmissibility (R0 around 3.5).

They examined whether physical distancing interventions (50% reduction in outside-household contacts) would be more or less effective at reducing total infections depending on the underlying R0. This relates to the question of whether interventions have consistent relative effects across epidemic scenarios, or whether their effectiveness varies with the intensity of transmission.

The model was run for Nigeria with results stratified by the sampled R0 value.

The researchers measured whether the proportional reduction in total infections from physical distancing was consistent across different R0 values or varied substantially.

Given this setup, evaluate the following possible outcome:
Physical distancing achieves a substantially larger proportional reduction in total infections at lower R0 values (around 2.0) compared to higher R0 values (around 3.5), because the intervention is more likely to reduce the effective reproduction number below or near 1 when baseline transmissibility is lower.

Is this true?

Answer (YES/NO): YES